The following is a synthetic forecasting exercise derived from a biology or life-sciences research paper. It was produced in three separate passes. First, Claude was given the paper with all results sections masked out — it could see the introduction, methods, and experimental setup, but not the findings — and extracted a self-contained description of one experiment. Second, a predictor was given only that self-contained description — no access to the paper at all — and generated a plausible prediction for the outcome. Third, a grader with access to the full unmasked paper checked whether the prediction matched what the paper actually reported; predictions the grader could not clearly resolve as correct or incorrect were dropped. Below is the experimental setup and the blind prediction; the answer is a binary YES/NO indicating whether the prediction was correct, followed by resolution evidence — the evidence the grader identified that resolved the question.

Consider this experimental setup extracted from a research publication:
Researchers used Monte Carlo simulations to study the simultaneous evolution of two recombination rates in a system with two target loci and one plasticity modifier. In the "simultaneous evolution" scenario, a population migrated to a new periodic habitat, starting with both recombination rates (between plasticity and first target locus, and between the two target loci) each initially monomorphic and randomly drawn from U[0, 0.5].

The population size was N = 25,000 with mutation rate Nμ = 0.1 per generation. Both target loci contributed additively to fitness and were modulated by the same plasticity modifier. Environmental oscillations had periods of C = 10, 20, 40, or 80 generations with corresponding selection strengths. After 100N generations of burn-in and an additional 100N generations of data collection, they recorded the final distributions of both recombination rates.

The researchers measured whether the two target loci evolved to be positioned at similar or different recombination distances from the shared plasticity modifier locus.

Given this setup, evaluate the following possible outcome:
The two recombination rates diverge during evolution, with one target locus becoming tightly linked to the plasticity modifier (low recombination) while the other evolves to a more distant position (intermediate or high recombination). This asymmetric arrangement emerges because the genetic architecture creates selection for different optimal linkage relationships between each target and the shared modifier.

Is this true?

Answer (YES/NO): NO